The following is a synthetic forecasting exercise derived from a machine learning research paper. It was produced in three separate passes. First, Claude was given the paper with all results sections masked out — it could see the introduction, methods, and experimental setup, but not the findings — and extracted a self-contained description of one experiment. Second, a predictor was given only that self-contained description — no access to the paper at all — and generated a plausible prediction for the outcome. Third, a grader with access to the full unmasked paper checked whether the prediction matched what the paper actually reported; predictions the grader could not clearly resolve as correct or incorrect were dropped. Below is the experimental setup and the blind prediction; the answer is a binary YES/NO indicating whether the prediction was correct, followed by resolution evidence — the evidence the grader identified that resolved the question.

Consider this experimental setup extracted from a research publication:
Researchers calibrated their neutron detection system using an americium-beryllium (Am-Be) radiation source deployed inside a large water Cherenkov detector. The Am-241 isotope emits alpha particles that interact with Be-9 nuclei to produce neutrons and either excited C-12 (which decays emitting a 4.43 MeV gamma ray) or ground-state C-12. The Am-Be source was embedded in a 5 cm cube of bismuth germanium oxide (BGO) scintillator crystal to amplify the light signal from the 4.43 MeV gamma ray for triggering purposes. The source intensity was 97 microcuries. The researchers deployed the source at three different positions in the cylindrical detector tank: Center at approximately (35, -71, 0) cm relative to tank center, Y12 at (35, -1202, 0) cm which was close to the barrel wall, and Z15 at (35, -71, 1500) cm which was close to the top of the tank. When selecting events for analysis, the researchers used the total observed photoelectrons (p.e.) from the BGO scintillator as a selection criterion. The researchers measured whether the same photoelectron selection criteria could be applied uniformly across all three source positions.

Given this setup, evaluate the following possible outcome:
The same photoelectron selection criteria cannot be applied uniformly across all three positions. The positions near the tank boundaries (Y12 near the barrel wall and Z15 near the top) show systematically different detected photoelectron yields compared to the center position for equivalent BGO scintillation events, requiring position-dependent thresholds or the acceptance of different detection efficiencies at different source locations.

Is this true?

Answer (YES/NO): YES